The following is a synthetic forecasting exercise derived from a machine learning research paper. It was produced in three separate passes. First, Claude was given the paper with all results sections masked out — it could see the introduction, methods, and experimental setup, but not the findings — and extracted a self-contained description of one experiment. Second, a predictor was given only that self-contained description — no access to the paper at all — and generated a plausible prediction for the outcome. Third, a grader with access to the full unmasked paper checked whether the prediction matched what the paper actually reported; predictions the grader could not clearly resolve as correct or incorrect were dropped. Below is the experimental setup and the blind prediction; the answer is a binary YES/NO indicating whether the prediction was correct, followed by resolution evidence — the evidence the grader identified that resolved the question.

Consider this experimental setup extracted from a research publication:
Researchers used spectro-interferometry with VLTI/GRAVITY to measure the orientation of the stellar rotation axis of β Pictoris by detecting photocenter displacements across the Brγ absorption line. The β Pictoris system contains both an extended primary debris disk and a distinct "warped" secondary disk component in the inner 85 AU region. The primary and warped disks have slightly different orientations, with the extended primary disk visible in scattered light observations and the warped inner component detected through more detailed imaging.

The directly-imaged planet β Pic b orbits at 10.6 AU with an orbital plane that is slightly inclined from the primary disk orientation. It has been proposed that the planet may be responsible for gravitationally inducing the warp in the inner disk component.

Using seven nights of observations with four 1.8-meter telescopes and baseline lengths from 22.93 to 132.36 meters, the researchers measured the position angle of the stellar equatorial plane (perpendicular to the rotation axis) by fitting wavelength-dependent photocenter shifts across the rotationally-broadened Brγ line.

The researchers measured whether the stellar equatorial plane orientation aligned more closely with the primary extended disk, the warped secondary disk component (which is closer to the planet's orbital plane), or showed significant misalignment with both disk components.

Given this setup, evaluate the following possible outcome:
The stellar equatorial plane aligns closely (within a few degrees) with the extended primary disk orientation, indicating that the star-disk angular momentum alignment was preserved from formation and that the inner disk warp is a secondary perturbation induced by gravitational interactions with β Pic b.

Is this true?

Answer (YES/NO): YES